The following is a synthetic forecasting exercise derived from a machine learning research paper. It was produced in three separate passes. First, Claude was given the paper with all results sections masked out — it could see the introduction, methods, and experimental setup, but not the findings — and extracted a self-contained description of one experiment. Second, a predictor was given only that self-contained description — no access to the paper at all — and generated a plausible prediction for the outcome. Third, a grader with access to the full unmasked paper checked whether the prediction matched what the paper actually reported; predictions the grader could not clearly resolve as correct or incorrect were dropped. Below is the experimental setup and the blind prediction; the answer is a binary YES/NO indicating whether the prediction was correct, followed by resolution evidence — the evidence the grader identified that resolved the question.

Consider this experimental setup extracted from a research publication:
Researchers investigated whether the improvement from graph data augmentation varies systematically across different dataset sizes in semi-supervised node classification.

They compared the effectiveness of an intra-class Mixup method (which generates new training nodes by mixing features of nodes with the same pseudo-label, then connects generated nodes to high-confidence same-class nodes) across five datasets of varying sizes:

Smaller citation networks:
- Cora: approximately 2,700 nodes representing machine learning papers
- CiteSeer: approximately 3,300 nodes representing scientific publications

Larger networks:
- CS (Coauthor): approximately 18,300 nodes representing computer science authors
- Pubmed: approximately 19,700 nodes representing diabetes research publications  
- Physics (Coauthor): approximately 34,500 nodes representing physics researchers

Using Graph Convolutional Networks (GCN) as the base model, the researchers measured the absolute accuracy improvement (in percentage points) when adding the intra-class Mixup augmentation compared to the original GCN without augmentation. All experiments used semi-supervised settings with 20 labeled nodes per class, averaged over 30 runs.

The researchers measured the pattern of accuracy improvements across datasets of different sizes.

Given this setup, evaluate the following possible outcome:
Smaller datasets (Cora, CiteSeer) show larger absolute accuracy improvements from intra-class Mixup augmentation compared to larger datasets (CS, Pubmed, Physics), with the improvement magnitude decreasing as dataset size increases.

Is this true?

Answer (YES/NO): NO